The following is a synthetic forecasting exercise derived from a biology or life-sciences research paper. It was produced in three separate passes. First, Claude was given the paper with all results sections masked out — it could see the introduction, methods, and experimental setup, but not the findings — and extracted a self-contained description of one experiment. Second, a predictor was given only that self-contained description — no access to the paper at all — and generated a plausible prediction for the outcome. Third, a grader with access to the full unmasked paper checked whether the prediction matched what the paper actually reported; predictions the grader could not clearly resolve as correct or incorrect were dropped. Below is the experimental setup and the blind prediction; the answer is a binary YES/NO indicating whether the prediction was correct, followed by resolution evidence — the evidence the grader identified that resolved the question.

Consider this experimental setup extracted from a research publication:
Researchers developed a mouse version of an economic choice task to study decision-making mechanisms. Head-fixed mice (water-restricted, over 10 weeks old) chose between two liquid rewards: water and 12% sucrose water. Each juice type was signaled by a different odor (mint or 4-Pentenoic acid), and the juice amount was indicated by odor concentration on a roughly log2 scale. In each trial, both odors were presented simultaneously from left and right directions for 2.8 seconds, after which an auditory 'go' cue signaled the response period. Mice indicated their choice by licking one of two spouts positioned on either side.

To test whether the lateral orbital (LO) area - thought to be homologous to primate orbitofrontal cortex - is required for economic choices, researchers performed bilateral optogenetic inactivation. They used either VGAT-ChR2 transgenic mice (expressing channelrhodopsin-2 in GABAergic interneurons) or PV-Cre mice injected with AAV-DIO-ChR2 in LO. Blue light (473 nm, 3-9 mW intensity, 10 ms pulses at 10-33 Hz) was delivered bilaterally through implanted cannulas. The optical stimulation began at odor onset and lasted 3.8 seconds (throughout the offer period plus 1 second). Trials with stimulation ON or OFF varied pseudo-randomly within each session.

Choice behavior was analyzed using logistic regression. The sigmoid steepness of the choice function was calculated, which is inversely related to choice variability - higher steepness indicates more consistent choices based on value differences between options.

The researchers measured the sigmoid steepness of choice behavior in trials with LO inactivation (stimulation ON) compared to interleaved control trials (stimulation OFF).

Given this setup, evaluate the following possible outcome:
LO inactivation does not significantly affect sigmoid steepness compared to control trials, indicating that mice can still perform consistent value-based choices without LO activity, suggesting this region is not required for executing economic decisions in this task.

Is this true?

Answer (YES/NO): NO